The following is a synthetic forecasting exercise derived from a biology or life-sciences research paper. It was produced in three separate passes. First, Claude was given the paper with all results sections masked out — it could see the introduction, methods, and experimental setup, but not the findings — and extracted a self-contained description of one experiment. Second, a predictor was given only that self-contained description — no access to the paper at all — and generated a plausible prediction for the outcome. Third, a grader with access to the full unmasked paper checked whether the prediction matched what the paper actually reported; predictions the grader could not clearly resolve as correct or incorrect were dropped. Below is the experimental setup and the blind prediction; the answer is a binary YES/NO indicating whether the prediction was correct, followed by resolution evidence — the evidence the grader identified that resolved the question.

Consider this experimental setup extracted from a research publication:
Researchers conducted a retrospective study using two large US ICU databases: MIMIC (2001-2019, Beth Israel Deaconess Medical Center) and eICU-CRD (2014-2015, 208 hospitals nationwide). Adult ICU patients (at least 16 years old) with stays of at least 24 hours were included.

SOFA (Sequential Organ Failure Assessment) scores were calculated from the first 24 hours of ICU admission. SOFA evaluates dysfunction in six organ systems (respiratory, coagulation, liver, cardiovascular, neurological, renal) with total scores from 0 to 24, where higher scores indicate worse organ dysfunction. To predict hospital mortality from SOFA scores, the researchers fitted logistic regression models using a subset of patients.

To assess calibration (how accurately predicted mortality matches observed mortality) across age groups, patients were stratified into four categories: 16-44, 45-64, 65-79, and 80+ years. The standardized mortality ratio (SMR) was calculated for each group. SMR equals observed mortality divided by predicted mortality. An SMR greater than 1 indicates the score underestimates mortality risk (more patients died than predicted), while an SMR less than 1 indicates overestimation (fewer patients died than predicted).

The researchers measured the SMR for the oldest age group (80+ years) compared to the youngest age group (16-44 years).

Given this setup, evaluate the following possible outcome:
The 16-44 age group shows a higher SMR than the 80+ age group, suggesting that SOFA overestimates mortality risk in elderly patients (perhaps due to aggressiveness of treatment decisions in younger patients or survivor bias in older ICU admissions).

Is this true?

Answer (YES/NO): NO